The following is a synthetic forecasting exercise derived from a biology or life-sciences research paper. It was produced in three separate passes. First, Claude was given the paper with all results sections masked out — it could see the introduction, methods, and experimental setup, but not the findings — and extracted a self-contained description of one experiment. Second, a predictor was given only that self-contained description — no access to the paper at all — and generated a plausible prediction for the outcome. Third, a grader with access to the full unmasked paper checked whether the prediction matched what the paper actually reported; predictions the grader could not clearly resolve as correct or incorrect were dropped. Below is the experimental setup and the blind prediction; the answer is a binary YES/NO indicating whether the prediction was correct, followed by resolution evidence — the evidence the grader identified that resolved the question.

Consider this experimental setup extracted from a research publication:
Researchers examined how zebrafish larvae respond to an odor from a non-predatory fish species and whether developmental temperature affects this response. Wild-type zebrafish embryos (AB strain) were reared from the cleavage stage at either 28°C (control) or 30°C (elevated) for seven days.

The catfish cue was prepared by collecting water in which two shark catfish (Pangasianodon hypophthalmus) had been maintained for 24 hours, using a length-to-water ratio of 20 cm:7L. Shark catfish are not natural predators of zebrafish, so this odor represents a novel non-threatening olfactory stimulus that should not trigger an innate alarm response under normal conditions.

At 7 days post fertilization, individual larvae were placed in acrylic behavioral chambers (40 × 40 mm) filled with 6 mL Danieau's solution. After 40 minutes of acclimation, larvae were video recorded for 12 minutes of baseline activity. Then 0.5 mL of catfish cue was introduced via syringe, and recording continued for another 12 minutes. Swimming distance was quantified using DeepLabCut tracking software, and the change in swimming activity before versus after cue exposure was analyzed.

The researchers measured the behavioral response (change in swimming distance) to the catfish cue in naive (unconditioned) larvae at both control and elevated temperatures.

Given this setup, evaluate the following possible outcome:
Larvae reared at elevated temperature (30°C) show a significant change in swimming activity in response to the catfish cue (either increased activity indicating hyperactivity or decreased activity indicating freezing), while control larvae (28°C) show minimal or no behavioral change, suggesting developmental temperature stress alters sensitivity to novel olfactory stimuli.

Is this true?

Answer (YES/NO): NO